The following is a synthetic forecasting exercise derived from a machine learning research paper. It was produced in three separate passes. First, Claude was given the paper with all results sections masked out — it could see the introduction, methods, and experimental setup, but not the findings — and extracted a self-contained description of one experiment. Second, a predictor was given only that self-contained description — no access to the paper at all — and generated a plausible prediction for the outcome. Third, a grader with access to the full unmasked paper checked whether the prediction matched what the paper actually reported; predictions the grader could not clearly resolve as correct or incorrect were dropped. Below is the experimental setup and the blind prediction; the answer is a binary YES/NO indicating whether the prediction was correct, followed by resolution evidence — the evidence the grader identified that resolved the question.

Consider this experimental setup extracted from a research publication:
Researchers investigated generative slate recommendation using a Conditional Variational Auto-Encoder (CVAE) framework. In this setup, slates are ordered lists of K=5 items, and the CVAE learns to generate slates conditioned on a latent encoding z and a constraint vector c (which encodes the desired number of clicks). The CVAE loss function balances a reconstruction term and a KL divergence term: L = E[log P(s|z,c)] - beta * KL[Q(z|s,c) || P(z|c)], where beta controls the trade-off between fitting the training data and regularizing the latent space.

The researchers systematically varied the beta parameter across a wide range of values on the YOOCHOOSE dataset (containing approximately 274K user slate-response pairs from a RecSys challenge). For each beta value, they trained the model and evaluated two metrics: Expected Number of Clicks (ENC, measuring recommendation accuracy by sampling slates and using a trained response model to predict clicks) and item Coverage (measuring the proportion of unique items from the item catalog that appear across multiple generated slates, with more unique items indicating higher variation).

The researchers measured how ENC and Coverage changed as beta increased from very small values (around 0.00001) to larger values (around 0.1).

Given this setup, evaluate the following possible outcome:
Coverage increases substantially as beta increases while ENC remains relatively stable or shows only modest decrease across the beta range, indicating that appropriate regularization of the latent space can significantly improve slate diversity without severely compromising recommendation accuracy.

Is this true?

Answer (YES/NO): NO